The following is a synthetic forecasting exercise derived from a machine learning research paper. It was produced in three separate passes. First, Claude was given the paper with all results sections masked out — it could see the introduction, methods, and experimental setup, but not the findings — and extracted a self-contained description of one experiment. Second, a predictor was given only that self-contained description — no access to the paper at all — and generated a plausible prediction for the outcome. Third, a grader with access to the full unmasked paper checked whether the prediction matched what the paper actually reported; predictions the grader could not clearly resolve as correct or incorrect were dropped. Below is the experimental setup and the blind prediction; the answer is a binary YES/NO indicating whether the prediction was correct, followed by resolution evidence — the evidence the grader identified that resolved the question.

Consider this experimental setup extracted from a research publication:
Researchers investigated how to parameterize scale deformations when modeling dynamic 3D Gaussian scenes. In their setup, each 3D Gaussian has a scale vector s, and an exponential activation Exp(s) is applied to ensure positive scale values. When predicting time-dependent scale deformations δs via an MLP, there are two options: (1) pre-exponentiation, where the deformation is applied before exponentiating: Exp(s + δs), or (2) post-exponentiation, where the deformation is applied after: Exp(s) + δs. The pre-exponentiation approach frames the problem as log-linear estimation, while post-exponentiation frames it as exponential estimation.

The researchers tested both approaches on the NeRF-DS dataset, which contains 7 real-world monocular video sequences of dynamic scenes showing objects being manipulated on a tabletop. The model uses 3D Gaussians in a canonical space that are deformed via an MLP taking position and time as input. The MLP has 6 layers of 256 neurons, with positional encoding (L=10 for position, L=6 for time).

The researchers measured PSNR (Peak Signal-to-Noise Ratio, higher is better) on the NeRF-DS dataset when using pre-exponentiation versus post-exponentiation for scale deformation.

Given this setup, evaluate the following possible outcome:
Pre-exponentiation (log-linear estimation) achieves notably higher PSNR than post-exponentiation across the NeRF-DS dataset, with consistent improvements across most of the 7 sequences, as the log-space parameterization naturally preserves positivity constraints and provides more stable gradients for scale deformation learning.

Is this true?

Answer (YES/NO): NO